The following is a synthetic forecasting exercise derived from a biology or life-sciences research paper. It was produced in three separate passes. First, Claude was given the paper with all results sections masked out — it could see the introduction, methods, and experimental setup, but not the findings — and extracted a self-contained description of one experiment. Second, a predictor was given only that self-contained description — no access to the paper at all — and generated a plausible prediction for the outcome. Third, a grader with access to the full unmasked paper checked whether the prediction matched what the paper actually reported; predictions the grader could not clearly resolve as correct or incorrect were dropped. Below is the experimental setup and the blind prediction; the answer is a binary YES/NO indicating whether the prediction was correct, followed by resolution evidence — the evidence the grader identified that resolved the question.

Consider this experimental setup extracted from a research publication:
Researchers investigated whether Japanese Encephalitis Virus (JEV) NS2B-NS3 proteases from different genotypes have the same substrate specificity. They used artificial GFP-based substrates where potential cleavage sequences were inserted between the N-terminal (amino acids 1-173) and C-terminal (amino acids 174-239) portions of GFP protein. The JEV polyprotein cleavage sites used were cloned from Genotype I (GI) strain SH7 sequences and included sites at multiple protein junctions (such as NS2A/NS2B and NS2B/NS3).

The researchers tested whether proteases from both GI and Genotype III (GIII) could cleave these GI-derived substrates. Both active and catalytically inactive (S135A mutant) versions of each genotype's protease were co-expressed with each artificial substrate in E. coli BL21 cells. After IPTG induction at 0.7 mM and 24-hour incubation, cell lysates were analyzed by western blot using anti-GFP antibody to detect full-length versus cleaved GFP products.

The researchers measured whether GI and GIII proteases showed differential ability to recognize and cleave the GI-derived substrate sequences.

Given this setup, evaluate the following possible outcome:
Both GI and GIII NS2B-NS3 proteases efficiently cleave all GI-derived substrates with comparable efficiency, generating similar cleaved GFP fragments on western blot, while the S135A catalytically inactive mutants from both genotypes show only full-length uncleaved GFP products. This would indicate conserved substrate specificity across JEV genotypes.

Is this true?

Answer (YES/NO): NO